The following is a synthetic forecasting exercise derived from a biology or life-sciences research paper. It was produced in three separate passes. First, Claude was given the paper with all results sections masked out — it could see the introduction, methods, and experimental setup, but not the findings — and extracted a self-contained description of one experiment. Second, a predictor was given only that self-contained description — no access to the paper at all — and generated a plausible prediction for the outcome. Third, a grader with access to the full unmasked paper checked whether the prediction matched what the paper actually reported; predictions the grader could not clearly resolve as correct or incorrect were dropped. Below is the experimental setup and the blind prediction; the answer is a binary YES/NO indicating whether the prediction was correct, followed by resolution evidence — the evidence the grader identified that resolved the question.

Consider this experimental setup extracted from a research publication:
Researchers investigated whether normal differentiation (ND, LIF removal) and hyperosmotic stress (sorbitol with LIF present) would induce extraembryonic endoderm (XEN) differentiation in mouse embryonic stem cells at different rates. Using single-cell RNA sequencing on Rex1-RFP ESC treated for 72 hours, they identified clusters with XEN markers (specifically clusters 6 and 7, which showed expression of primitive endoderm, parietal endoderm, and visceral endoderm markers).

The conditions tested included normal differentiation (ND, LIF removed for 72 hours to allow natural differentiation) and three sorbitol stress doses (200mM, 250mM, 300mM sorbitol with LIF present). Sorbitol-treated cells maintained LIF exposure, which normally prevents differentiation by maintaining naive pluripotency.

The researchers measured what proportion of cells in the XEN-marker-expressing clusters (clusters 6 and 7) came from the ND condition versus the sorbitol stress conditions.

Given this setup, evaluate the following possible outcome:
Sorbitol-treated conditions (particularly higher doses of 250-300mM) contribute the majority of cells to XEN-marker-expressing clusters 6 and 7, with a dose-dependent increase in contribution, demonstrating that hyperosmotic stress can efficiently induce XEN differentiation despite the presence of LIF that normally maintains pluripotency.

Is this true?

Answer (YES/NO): YES